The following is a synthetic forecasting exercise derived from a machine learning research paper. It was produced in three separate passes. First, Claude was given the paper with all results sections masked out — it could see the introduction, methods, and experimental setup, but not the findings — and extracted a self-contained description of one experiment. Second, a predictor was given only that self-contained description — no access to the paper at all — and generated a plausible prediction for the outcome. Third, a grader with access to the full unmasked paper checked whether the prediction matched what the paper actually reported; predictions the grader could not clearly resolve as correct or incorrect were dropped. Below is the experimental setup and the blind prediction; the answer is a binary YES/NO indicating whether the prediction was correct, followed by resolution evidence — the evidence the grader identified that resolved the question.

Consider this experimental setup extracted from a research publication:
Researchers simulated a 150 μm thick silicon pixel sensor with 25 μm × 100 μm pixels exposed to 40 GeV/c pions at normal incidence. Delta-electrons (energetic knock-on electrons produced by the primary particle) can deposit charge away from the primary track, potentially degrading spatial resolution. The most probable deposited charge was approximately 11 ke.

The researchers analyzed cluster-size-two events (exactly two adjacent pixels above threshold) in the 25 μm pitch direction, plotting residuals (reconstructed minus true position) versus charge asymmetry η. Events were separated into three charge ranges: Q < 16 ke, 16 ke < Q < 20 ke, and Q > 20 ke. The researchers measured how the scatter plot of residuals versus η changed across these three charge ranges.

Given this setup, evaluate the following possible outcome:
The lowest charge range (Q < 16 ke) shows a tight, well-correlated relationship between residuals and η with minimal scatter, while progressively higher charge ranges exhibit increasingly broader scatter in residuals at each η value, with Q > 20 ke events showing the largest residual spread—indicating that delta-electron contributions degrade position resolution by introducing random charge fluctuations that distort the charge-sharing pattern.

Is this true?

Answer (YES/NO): YES